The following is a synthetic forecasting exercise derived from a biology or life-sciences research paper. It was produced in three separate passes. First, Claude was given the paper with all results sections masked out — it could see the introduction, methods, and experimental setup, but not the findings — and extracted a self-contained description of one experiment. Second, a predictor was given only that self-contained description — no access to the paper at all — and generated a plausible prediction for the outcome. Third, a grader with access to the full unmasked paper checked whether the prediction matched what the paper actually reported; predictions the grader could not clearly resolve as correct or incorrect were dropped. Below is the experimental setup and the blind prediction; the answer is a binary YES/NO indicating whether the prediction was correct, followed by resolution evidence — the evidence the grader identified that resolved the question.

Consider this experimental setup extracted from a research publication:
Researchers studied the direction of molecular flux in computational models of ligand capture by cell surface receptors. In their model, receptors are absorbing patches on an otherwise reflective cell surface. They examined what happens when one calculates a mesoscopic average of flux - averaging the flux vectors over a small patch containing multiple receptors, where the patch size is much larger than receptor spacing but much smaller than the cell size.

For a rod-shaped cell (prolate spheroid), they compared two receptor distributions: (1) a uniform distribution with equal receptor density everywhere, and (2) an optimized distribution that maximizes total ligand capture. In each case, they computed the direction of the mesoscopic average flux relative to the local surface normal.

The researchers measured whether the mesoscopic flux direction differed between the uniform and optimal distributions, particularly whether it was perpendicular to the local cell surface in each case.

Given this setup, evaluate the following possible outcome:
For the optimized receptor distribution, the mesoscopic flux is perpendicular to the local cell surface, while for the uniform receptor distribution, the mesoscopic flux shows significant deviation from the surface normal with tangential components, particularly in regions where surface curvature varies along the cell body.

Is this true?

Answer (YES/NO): YES